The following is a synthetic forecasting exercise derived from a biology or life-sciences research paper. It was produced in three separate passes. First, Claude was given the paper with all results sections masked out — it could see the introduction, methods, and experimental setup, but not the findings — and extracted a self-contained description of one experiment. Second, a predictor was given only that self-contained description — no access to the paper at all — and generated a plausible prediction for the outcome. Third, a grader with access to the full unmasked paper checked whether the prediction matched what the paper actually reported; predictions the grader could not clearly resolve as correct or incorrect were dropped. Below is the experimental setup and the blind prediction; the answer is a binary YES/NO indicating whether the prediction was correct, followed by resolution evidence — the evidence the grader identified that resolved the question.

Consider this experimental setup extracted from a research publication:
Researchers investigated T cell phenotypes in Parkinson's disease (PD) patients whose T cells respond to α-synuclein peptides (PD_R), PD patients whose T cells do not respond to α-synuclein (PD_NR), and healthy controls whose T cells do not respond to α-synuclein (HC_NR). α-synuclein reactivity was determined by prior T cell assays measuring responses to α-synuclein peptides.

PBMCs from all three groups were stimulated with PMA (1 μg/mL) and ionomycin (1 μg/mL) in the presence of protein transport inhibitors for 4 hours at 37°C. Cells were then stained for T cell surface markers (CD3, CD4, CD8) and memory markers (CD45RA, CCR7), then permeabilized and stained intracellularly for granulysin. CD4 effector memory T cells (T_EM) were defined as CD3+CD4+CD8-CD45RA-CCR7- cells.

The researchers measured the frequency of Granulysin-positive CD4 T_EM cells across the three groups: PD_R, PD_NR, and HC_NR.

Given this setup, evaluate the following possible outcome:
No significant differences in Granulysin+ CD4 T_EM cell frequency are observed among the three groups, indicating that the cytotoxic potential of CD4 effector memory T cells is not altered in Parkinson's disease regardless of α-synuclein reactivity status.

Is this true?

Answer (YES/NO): NO